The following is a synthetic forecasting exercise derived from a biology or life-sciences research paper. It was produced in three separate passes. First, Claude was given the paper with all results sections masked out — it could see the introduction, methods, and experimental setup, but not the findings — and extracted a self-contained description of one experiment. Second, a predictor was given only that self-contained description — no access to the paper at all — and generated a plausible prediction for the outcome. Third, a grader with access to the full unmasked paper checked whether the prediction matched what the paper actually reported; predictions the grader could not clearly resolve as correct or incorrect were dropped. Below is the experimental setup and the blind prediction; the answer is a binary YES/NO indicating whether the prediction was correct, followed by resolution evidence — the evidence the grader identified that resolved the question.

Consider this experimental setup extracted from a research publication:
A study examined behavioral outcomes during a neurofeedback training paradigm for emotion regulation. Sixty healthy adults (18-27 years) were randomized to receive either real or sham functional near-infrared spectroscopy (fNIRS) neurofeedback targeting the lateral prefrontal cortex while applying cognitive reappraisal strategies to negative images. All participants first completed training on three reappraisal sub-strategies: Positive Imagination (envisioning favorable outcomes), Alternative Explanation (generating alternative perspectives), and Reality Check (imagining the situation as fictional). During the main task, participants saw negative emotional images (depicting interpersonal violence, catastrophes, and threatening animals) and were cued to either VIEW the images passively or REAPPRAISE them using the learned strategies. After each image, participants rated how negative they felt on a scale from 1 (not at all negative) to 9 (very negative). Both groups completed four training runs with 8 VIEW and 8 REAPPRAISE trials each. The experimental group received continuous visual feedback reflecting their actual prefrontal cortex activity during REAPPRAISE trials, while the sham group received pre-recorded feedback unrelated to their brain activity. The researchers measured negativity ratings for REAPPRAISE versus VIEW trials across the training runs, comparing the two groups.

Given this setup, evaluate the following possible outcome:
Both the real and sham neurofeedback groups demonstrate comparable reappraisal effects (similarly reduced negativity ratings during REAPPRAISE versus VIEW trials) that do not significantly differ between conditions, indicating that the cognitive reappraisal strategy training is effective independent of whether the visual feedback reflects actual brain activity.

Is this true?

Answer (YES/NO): YES